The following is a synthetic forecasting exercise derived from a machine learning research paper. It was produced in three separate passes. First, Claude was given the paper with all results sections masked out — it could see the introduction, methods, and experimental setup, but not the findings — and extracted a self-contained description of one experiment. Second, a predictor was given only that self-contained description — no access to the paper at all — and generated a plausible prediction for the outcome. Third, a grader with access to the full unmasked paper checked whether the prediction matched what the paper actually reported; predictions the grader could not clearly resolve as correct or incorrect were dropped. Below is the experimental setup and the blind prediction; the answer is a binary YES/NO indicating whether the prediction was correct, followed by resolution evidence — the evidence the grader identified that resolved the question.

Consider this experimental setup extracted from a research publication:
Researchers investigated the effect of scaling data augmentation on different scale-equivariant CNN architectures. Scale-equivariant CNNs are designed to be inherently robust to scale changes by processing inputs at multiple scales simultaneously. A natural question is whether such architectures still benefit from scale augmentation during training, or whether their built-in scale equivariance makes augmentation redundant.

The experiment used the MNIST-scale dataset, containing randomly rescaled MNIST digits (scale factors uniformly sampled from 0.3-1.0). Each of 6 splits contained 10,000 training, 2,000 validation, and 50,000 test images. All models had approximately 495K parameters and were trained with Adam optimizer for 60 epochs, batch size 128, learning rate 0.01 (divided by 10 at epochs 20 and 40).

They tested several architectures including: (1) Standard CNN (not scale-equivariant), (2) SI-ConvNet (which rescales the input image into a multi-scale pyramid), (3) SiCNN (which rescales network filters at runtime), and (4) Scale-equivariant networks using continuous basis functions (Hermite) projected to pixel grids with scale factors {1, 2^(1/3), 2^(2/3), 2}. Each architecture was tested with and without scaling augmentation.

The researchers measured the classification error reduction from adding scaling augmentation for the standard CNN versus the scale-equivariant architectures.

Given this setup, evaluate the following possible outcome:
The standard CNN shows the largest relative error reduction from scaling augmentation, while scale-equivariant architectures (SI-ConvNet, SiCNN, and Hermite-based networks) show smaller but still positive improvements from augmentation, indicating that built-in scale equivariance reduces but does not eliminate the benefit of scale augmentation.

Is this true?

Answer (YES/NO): NO